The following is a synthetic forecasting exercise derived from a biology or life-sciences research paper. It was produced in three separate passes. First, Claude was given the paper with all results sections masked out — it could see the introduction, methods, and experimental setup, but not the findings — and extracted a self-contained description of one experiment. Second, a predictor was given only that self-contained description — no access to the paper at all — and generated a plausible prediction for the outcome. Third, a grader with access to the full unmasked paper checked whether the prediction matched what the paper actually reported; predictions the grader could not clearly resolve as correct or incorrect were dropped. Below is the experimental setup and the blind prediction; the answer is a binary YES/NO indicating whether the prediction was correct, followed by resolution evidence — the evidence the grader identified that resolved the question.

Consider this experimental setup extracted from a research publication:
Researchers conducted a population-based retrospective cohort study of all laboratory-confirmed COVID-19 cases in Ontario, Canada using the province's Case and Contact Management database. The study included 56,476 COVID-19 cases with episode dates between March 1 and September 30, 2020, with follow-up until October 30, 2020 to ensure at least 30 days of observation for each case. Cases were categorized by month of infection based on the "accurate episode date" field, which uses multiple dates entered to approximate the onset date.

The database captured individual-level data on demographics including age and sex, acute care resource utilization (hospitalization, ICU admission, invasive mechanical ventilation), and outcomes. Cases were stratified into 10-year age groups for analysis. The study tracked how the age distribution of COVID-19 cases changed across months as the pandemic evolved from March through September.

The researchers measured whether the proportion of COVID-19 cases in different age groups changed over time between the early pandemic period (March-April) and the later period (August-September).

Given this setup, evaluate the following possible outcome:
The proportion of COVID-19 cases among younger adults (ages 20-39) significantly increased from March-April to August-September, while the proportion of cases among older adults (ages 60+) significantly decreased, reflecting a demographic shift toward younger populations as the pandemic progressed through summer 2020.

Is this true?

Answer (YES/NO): YES